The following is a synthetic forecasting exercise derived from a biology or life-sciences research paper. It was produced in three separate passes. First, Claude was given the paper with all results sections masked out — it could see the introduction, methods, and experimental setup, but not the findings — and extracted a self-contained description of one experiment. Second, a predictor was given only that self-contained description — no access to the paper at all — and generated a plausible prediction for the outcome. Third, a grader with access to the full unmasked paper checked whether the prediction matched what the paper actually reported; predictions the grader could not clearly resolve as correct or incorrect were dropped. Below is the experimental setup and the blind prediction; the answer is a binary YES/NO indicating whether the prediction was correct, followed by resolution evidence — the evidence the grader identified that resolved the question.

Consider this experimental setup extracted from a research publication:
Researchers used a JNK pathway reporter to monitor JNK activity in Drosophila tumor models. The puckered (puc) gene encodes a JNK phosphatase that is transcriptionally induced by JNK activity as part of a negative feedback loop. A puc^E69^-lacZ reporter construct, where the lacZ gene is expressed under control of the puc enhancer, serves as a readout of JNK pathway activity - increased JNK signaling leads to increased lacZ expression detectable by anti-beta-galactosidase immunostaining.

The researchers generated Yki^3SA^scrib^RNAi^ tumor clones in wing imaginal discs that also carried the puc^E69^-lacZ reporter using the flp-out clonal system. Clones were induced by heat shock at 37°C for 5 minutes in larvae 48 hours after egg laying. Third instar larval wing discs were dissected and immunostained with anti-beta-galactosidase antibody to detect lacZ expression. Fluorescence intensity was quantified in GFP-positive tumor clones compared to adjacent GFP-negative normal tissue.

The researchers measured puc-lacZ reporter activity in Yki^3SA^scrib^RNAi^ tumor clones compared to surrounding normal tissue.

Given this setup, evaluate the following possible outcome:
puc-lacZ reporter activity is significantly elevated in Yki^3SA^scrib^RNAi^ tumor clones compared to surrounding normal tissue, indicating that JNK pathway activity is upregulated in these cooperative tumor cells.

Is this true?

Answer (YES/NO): YES